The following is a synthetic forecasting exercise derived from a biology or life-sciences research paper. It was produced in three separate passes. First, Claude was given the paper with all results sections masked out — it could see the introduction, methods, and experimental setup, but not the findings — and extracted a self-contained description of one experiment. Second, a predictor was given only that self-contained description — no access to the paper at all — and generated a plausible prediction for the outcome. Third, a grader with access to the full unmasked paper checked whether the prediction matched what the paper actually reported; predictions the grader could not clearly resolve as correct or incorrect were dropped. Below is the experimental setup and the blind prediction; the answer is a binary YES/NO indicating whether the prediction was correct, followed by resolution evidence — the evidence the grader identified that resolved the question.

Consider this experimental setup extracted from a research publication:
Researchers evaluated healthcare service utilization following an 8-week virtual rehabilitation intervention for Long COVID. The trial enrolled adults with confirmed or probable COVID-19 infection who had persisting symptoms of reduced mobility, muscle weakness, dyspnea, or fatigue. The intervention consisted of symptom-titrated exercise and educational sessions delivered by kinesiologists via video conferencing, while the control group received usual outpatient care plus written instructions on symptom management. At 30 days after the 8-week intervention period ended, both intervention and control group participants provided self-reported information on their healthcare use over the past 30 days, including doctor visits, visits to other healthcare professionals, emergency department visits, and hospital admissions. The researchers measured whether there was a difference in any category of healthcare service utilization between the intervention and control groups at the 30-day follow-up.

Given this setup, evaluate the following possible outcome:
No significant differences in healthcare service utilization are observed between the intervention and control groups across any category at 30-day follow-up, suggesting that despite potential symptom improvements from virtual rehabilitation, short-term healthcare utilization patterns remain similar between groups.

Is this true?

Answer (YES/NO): YES